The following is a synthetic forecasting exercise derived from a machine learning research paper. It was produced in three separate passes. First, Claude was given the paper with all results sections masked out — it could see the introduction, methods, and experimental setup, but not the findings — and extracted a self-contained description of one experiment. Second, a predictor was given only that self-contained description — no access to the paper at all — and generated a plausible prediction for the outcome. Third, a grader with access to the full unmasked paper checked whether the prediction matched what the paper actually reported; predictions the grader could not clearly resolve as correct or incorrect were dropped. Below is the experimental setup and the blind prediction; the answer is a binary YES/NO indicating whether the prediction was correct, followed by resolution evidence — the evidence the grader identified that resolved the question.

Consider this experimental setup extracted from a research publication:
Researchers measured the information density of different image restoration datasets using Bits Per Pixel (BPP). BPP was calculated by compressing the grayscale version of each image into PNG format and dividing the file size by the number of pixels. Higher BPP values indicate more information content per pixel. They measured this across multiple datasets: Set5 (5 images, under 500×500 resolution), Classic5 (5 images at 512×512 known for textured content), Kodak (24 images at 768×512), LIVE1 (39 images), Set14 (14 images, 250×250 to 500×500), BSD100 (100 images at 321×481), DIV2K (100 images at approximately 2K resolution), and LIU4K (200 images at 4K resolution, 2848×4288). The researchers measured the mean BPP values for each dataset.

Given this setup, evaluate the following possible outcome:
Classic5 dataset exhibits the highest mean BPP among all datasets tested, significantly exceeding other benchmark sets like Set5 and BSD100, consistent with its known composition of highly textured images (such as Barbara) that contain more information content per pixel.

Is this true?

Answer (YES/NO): NO